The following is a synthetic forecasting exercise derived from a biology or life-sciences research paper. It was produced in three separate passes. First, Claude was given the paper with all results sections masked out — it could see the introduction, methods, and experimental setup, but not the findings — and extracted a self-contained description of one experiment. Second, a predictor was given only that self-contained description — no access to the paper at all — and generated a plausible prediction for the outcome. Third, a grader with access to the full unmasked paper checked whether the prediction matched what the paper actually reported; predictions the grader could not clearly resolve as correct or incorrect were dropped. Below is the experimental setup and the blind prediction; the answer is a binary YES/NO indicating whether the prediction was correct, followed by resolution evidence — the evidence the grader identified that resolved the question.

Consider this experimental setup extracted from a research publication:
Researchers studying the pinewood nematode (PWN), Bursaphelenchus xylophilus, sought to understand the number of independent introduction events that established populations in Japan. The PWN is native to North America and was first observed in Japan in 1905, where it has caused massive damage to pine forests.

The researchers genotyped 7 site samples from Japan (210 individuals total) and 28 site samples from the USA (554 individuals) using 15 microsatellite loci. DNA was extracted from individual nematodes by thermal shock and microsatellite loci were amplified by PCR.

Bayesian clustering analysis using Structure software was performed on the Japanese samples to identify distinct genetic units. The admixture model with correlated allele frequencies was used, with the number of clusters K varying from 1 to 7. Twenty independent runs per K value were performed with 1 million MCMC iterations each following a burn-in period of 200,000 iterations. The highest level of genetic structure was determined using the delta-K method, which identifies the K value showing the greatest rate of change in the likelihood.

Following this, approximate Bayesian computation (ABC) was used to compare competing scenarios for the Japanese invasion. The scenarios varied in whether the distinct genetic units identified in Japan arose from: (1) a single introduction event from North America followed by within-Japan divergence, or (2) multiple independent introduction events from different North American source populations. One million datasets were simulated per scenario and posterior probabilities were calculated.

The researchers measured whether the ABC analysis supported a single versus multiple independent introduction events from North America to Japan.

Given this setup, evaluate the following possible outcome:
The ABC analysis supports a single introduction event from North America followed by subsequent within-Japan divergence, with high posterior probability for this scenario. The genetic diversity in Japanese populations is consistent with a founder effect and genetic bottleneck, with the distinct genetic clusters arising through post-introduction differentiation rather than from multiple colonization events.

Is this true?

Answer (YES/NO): NO